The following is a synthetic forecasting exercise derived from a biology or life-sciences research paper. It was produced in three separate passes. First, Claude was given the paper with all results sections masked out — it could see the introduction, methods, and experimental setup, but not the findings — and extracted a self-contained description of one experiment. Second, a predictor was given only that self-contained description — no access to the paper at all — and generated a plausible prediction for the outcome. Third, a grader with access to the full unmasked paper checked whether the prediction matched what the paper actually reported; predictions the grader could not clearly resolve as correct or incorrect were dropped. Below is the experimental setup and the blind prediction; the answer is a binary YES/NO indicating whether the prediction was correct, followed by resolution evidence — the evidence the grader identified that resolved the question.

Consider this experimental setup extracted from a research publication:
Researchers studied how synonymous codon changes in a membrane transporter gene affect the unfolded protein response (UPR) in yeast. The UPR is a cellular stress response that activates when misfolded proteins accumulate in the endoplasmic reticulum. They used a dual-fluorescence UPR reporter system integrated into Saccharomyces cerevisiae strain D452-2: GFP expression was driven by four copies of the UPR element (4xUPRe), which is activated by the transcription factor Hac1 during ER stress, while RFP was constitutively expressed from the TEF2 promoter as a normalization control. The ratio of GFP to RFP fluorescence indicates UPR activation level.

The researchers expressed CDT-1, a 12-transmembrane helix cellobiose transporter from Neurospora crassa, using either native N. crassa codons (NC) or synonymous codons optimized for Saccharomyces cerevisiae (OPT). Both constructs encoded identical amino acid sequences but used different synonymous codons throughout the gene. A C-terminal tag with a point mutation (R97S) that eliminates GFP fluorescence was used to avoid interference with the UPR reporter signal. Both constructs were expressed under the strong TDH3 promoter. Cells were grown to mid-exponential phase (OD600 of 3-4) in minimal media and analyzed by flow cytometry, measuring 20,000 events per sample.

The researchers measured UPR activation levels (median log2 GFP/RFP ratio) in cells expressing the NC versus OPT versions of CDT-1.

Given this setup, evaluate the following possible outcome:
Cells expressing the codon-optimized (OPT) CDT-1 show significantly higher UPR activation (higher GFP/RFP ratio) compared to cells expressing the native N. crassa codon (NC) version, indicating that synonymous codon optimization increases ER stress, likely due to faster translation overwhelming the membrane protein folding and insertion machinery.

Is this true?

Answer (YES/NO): YES